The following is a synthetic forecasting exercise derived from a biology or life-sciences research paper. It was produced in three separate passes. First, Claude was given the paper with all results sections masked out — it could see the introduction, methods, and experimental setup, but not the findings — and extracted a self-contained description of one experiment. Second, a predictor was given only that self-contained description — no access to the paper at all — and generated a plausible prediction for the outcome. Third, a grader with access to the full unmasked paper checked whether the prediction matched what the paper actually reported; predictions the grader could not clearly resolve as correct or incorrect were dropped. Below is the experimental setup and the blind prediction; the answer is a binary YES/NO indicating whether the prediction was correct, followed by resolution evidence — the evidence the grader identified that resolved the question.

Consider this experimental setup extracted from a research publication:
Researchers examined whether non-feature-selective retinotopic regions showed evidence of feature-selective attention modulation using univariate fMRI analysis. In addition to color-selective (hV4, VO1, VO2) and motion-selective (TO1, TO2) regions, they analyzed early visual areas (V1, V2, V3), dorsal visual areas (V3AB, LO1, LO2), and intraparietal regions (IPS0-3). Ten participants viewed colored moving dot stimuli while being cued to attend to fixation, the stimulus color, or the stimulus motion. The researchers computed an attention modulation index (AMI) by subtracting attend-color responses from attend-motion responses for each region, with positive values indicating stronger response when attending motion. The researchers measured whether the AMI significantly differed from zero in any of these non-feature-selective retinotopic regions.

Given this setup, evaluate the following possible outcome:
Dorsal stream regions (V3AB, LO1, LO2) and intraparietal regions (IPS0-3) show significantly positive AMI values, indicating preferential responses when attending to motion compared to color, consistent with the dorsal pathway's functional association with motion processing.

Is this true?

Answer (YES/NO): NO